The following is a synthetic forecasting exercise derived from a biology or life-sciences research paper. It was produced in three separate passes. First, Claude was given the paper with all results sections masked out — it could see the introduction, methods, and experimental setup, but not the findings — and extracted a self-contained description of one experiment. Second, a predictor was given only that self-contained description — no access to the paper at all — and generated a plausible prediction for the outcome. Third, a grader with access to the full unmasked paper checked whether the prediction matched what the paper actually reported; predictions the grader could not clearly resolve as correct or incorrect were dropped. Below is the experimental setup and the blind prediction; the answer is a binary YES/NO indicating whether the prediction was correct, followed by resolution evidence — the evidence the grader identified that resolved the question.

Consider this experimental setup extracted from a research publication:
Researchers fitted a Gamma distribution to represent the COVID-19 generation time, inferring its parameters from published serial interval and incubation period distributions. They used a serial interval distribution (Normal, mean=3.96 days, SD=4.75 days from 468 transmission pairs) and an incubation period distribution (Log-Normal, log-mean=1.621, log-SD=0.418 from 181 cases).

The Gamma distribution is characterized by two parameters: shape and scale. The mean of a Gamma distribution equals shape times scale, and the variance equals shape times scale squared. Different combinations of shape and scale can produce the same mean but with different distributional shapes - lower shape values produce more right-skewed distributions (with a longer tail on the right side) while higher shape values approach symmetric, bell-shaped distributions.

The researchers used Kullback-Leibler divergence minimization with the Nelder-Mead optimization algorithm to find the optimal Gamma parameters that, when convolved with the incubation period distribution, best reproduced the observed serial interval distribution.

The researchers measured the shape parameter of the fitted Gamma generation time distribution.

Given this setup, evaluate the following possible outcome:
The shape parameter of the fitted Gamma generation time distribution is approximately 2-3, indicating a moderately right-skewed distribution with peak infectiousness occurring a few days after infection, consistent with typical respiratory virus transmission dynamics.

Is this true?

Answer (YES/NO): NO